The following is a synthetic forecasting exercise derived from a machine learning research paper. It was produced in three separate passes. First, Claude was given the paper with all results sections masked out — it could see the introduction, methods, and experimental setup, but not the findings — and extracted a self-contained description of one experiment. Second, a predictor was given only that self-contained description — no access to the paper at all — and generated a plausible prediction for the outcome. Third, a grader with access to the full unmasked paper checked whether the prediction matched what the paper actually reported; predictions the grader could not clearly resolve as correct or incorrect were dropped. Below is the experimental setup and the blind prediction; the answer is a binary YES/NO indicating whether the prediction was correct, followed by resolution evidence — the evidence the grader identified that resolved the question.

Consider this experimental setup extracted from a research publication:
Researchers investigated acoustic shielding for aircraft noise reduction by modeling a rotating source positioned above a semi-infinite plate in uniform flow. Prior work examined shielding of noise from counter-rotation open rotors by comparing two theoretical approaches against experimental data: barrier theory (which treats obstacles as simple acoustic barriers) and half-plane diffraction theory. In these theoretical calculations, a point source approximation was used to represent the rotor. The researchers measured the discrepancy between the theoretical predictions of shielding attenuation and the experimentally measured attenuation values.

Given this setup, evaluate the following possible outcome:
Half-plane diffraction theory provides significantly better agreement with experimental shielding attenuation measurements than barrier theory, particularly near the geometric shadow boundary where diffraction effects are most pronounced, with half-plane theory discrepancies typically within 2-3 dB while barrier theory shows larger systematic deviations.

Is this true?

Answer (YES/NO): NO